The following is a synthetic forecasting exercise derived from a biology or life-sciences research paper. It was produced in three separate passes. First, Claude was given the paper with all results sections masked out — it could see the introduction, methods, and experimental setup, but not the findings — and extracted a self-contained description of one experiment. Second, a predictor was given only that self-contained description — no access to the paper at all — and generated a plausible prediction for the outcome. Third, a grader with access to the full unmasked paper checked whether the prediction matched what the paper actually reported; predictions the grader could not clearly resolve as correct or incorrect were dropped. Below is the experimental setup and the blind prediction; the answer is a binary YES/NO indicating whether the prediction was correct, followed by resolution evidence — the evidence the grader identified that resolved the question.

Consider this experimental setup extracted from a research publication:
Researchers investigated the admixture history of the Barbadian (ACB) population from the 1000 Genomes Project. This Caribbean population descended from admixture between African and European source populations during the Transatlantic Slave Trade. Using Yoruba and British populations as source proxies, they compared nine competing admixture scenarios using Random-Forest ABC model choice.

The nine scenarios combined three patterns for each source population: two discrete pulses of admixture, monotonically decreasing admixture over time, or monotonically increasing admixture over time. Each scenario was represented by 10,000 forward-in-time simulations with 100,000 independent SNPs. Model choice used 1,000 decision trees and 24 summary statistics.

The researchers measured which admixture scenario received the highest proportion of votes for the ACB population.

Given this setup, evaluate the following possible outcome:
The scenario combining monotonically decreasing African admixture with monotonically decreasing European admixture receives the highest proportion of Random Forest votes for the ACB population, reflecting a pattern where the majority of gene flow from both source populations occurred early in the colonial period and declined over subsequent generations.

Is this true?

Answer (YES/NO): YES